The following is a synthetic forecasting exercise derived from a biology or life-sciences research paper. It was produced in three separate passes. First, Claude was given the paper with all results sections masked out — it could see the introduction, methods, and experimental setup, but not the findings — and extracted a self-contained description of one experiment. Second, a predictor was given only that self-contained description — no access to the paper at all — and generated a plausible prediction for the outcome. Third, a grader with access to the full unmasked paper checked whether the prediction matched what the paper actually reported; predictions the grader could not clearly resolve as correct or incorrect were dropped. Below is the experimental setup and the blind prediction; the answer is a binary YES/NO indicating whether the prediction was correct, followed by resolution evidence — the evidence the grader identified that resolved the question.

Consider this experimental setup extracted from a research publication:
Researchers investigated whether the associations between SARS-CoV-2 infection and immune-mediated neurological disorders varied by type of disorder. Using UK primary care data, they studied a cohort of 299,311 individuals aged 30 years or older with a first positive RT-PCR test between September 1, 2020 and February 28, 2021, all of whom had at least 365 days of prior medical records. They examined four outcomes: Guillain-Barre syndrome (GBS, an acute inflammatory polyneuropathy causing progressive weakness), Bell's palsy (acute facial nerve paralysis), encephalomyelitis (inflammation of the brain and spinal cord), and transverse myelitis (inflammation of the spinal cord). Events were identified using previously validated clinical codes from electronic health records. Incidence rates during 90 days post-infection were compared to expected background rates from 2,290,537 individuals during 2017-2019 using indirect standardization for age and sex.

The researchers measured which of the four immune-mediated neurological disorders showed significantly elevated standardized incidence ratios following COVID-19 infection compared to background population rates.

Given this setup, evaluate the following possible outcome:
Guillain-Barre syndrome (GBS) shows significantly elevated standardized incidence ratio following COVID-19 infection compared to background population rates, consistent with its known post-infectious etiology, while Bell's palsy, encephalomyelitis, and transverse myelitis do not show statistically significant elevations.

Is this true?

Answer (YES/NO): NO